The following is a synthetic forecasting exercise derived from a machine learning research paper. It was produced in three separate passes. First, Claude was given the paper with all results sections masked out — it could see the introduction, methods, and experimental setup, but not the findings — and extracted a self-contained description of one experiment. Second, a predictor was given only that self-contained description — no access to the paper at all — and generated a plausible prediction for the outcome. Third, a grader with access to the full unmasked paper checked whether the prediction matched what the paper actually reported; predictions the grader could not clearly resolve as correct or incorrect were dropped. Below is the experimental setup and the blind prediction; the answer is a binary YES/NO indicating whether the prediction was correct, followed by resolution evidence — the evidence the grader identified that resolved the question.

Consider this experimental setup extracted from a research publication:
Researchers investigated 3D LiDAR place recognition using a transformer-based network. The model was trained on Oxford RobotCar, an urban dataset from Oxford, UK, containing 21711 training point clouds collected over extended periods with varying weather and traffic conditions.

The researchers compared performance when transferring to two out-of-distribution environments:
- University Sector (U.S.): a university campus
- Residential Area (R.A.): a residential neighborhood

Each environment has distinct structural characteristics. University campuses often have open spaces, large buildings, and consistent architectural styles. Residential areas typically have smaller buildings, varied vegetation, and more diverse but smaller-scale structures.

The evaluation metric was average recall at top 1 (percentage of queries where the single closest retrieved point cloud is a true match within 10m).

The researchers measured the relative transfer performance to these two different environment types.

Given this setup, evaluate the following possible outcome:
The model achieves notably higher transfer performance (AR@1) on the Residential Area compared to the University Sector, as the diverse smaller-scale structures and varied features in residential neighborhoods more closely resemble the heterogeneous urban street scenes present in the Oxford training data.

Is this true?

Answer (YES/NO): NO